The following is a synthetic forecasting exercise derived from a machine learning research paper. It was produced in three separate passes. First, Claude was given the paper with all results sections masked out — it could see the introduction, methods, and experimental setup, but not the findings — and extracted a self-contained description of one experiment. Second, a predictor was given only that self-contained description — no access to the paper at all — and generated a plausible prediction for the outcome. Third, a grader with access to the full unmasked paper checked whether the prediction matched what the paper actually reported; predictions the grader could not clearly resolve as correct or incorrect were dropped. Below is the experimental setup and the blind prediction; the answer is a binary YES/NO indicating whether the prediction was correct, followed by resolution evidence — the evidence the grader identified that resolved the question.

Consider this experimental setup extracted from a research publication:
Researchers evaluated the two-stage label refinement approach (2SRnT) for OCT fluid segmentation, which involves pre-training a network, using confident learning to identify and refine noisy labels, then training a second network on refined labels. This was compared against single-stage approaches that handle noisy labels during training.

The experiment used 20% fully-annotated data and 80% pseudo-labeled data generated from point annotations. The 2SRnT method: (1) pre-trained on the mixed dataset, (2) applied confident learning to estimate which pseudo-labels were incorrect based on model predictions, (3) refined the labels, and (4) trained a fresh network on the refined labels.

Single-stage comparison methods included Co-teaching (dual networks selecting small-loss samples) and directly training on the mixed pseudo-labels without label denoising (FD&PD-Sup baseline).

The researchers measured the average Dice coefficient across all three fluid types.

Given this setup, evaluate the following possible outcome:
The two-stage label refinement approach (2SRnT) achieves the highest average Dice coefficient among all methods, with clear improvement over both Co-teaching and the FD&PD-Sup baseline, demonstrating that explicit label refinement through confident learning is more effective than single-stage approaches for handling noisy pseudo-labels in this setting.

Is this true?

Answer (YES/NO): NO